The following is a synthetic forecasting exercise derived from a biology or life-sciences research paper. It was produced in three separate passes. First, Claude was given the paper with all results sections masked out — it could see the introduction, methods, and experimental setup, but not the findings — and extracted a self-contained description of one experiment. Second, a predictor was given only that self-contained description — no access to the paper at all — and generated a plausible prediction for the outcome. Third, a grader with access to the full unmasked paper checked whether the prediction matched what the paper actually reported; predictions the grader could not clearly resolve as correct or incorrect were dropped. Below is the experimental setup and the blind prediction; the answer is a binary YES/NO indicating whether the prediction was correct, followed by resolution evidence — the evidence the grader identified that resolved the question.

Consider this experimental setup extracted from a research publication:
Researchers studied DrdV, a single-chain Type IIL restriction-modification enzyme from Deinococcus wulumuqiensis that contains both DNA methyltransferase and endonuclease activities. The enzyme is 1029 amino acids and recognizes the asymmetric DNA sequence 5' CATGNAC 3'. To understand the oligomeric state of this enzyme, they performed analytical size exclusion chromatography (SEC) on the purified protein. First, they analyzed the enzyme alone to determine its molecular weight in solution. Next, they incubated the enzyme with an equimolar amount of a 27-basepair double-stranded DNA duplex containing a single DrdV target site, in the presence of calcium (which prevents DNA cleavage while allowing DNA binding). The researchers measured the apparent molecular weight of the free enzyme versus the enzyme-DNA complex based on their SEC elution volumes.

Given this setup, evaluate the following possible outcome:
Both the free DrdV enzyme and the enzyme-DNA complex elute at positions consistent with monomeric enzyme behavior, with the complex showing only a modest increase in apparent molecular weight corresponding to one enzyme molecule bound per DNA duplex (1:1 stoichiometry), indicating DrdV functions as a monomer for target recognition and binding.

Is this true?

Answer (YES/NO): NO